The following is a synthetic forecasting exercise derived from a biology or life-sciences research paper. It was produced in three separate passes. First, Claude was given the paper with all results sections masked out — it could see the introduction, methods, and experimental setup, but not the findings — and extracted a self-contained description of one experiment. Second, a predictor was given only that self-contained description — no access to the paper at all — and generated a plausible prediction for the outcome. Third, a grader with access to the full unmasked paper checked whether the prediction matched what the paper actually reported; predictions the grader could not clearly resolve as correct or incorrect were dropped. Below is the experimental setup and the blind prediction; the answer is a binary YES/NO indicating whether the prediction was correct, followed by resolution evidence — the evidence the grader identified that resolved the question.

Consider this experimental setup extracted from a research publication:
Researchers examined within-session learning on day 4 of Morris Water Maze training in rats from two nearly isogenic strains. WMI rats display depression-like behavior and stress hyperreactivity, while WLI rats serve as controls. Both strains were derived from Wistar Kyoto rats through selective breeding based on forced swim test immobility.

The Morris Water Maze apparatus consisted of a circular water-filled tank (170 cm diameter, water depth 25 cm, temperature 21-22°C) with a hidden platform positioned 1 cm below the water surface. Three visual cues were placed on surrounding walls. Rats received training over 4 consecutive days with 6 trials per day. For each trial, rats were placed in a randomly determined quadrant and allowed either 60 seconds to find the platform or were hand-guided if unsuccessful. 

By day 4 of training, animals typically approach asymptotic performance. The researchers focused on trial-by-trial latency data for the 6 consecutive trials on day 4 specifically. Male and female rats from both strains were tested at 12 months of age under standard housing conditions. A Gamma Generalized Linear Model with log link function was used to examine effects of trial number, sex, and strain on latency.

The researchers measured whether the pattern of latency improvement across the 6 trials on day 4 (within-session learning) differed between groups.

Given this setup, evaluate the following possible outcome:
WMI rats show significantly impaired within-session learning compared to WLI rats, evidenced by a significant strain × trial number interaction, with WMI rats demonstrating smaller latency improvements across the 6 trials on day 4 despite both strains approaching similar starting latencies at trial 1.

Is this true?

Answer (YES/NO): NO